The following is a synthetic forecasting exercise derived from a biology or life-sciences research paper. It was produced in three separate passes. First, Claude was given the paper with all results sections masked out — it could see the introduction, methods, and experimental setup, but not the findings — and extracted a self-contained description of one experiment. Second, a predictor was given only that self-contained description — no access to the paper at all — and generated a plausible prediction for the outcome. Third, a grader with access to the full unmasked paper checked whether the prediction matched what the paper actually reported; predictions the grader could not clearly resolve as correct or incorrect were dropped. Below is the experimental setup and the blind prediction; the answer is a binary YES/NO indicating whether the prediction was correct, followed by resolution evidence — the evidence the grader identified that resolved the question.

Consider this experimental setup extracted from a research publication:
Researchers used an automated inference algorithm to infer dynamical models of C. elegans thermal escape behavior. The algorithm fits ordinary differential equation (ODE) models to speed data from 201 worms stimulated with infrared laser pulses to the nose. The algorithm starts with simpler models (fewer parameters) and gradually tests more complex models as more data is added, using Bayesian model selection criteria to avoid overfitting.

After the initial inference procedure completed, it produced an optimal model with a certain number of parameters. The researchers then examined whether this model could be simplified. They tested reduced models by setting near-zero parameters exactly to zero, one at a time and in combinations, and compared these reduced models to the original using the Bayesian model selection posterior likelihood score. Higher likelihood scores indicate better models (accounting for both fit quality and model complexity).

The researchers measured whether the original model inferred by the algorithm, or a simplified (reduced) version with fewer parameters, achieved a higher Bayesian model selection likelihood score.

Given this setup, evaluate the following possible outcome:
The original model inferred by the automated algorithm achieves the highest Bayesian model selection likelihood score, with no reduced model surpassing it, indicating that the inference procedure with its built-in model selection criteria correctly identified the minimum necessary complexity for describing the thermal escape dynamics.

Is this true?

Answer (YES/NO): NO